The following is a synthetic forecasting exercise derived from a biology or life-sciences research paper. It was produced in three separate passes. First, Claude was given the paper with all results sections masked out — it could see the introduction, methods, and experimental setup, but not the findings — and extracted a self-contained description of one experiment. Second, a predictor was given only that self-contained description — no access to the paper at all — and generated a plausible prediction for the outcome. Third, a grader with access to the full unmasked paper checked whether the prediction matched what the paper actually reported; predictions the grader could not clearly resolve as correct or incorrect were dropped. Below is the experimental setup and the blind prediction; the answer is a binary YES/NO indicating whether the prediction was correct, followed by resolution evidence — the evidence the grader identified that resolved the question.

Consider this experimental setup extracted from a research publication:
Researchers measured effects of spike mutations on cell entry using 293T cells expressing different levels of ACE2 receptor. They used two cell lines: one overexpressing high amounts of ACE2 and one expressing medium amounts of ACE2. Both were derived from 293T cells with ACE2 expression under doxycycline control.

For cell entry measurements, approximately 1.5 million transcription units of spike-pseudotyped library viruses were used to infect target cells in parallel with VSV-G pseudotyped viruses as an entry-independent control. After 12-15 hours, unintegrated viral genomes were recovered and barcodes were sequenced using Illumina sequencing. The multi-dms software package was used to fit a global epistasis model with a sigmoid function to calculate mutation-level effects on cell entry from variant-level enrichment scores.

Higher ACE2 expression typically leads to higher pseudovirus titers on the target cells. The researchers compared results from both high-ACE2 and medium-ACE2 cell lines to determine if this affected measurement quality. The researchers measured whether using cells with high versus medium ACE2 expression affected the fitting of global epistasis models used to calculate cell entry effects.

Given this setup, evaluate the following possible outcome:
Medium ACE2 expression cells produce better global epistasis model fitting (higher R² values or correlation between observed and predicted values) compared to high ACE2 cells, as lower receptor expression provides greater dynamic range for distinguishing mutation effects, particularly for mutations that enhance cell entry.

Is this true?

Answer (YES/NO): NO